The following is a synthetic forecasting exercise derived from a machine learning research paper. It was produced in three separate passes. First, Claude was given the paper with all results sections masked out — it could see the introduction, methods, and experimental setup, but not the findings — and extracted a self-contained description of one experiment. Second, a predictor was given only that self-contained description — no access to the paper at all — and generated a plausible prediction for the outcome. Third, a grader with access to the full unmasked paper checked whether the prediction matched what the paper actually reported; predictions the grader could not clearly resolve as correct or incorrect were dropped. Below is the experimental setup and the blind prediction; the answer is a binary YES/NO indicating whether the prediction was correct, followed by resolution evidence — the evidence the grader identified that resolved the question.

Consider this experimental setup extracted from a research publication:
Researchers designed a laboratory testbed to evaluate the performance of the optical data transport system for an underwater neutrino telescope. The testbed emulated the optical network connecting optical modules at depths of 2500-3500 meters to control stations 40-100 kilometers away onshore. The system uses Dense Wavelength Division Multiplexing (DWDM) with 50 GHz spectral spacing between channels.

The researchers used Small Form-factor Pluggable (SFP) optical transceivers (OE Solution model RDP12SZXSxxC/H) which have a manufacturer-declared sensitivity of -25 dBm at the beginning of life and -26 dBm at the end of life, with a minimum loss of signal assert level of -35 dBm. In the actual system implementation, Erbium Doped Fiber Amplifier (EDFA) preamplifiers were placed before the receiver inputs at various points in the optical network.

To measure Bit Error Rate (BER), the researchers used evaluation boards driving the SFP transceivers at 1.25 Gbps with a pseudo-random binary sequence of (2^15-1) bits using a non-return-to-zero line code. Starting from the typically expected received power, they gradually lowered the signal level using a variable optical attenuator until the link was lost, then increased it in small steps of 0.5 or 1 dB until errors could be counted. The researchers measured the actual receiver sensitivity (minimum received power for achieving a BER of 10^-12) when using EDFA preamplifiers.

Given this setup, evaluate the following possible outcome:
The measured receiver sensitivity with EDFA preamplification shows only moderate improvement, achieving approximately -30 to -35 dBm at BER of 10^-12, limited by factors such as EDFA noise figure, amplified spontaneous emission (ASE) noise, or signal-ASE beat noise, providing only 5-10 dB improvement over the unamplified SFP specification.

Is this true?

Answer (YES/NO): YES